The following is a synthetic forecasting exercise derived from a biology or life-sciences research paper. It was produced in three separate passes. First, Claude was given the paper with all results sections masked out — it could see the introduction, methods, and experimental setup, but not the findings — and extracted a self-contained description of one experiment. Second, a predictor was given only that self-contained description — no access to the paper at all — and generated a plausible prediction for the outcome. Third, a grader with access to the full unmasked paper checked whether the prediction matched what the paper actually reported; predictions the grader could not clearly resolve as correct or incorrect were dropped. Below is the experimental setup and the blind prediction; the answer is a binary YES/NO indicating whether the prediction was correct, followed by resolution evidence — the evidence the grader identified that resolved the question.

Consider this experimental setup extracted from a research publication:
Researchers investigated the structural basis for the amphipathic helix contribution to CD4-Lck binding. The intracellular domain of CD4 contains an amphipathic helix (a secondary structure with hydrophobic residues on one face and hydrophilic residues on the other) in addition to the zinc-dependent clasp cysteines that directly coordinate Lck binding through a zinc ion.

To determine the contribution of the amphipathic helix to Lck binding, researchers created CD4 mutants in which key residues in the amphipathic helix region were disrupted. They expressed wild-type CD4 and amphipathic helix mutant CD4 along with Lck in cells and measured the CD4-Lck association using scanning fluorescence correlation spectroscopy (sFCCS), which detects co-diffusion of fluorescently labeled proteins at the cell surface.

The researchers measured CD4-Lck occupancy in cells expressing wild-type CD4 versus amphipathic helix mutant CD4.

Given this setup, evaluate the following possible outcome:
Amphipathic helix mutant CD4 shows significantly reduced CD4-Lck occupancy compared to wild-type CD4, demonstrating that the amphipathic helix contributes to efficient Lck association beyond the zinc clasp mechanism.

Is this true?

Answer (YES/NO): YES